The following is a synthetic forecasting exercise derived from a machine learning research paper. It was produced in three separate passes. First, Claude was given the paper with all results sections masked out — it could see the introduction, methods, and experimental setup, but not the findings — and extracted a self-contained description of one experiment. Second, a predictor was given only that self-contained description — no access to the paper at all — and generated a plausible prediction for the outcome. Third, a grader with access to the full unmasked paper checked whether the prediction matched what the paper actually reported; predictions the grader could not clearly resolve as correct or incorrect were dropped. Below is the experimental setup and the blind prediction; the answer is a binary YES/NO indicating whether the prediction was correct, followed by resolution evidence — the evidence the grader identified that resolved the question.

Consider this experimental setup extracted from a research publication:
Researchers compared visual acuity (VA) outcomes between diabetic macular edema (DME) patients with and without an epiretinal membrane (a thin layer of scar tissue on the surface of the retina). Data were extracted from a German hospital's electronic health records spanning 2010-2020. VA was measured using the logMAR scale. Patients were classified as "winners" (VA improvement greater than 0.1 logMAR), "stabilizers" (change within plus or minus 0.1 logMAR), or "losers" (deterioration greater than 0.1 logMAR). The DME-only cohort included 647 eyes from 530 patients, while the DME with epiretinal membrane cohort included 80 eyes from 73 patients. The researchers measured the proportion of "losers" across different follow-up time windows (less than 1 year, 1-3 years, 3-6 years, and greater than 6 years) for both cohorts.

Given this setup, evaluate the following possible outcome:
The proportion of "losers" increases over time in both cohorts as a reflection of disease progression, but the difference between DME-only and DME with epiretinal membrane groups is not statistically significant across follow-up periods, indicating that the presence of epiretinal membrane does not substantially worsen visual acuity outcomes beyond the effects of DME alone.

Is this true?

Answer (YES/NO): NO